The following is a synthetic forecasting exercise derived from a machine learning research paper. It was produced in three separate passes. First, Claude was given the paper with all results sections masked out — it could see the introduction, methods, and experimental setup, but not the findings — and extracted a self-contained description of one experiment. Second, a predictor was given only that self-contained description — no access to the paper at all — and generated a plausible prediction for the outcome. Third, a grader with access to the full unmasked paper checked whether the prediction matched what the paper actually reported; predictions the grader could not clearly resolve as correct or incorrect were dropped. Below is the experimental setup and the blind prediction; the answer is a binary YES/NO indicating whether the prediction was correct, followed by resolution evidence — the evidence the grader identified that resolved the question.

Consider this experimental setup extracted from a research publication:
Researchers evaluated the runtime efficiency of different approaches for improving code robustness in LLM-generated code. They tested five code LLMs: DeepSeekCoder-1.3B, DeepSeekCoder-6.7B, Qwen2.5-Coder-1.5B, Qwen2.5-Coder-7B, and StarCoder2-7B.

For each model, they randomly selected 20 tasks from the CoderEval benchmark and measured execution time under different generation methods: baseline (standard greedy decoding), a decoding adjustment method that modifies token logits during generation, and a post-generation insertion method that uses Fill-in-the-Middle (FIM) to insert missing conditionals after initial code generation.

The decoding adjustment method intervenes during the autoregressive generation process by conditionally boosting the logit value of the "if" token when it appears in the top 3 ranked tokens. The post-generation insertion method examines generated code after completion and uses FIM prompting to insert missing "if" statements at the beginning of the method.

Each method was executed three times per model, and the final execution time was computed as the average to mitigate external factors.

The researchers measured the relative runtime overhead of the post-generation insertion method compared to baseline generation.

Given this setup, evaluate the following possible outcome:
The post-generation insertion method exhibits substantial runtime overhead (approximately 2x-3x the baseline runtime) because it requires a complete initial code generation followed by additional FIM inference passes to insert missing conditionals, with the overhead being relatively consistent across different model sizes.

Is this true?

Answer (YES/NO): NO